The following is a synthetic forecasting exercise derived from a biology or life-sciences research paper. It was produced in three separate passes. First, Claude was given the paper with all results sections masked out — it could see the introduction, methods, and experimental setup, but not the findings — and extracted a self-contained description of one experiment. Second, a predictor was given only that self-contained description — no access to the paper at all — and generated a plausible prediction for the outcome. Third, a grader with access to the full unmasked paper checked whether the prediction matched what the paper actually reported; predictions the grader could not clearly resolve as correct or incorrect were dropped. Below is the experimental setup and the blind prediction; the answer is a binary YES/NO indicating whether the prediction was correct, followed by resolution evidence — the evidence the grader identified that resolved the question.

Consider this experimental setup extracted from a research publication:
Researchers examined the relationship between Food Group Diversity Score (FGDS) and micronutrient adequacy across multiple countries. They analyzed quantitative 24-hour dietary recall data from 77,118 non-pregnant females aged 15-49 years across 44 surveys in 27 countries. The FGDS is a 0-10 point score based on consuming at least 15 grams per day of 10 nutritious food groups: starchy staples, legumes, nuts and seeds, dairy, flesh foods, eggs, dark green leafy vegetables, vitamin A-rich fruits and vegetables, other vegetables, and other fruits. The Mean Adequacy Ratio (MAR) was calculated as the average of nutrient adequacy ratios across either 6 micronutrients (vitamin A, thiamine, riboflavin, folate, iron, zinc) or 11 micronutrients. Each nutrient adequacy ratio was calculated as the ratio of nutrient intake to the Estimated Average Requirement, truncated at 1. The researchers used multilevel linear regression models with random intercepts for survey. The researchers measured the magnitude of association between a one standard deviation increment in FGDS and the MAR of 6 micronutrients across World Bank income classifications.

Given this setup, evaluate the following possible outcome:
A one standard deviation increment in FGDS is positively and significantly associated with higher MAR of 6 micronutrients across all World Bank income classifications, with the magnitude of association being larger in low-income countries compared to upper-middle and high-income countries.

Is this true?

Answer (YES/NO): NO